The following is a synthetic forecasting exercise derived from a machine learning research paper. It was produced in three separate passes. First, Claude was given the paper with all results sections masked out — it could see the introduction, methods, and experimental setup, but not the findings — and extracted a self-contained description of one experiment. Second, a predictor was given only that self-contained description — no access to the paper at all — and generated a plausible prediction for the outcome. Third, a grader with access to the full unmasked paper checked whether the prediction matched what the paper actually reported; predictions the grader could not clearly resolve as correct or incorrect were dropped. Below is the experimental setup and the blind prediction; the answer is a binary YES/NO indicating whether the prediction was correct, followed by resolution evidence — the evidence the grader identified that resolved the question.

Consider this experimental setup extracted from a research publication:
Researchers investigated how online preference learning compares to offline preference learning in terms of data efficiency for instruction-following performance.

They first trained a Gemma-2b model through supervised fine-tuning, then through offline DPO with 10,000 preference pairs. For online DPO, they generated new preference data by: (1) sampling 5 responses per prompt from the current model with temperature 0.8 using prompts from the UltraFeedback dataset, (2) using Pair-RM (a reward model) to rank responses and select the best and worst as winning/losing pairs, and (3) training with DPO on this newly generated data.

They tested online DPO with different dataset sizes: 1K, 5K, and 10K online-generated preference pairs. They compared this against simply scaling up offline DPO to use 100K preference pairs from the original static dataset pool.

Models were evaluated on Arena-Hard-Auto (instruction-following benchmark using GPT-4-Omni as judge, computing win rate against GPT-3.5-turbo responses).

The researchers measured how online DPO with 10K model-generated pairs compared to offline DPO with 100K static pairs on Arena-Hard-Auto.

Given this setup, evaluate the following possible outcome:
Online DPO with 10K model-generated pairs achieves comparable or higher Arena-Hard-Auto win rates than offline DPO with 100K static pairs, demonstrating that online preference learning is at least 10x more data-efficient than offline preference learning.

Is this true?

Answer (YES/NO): YES